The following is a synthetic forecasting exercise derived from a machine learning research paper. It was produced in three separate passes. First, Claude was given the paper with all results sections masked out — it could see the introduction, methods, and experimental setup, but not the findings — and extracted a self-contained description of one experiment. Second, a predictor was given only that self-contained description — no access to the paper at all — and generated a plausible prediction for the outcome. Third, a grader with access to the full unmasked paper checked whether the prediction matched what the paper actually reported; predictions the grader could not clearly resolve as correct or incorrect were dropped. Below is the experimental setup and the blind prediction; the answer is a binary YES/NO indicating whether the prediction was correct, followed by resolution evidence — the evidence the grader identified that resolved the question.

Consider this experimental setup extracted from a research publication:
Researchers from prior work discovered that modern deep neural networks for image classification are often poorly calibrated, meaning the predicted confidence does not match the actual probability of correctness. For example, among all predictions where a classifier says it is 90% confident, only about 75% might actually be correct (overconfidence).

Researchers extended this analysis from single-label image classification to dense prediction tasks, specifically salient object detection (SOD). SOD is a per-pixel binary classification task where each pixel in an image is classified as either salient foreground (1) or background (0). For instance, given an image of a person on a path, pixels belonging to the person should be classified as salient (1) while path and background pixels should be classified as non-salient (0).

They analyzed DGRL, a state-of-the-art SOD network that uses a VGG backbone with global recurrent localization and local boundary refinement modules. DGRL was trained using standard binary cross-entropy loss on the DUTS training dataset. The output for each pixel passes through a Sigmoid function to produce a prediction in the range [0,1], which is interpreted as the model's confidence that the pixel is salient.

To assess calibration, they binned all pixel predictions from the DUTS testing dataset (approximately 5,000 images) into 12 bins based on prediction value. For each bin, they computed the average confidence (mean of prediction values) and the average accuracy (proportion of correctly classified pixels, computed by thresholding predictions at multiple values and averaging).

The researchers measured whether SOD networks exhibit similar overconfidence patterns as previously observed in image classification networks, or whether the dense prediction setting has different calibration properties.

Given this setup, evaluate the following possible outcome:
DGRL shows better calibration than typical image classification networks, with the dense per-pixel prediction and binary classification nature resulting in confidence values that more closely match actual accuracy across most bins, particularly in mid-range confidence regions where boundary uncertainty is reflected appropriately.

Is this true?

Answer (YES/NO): NO